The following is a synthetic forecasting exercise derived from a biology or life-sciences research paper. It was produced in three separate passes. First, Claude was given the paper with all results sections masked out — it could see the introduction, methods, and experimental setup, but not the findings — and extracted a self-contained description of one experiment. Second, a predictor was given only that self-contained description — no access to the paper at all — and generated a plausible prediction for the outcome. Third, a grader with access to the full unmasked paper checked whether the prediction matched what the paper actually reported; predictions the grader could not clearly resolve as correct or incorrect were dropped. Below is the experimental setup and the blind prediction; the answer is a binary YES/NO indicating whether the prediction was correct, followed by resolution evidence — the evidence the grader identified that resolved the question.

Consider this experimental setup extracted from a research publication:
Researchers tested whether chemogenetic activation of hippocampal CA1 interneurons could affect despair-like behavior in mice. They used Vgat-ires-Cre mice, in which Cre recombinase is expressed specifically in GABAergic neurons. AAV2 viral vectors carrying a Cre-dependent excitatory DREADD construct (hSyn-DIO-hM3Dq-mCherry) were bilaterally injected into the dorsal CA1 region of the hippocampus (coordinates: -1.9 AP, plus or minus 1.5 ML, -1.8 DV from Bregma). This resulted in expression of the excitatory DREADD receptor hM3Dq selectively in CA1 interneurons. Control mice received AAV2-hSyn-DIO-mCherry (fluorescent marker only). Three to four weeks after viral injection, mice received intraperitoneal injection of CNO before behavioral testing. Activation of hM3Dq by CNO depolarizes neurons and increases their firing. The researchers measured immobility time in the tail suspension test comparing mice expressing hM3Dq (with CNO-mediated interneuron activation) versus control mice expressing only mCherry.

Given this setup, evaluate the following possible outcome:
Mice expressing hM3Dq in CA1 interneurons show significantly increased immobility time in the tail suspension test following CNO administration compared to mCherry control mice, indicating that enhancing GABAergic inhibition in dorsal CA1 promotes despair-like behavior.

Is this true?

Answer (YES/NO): YES